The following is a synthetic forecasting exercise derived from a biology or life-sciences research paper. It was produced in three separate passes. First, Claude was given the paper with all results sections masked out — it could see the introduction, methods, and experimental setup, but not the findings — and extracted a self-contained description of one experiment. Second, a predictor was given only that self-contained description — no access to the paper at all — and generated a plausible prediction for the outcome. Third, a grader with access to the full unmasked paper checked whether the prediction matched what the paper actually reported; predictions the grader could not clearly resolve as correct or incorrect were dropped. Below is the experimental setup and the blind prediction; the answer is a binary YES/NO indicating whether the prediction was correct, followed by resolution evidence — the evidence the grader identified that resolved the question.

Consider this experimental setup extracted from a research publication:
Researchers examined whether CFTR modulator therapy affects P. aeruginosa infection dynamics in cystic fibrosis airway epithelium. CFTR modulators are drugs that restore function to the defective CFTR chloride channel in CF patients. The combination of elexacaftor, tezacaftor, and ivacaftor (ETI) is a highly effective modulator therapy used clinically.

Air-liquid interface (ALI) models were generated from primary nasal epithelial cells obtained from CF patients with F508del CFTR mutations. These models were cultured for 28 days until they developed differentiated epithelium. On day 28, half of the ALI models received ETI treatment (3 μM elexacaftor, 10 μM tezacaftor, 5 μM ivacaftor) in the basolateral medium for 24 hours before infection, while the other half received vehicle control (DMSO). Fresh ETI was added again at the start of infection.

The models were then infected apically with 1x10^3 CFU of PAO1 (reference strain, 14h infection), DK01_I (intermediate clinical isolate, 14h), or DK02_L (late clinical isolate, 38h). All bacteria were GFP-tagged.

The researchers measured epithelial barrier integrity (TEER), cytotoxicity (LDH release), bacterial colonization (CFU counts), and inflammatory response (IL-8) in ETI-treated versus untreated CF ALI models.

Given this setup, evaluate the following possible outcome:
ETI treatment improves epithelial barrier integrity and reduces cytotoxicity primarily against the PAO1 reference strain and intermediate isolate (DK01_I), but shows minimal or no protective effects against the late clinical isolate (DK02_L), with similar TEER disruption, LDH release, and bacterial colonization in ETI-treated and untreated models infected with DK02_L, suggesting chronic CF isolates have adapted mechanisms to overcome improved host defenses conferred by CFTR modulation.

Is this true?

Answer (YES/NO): NO